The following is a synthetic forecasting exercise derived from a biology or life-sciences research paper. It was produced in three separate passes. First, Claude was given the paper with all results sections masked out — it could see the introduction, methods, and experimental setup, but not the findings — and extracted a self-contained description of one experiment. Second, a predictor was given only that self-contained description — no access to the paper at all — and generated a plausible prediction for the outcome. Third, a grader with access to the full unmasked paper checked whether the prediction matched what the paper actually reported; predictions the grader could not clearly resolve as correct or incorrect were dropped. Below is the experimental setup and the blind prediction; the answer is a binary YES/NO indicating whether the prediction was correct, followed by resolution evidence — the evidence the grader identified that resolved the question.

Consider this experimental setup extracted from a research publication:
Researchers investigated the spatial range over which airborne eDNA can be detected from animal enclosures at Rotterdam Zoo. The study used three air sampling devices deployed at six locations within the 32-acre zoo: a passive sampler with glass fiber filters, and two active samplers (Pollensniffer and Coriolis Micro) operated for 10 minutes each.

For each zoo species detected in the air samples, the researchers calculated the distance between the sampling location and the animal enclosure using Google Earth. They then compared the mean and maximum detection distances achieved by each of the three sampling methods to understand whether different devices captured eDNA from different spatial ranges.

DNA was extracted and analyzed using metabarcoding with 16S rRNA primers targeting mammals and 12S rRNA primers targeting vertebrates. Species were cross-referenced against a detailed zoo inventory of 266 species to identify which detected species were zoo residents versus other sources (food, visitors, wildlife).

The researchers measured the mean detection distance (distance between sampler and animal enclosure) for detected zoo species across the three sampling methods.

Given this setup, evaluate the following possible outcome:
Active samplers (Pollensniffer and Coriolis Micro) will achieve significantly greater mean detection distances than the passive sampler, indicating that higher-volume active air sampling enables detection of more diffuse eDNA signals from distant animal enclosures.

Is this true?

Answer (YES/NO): NO